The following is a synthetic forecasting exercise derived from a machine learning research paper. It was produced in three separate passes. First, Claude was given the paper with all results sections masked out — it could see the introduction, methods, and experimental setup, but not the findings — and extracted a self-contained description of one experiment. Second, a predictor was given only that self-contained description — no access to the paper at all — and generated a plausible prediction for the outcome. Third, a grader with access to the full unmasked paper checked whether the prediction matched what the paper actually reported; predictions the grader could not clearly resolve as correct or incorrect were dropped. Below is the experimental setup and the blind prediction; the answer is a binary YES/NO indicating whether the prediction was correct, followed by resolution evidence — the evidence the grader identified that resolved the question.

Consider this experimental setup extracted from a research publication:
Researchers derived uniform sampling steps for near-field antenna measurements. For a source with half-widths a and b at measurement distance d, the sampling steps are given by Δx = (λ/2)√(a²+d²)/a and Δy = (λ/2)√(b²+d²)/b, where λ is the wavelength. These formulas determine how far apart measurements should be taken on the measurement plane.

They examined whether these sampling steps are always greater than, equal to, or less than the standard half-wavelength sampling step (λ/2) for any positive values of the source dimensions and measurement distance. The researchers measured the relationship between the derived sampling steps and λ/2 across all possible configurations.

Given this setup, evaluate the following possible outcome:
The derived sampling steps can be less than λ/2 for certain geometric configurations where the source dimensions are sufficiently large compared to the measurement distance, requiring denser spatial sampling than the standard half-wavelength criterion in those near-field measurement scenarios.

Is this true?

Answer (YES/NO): NO